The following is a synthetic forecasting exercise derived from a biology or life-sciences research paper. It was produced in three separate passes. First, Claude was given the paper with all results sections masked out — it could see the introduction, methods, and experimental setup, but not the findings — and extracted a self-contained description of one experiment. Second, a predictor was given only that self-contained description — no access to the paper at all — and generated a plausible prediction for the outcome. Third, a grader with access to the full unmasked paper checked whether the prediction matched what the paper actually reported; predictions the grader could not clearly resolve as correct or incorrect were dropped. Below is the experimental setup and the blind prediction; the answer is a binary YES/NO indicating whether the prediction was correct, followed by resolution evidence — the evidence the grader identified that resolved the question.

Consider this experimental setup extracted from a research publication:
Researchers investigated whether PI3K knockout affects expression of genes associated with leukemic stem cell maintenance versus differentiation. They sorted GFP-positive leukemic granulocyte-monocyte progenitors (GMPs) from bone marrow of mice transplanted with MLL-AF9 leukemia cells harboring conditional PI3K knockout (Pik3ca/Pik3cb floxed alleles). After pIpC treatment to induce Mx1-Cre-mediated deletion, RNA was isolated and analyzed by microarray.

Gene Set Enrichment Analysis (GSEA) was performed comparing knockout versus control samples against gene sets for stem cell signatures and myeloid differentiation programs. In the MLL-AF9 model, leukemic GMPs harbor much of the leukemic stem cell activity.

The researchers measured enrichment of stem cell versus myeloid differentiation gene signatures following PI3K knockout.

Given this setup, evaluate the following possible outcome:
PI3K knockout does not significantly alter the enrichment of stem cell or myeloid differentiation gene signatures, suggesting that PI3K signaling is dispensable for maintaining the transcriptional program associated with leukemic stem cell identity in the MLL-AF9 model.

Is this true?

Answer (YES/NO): NO